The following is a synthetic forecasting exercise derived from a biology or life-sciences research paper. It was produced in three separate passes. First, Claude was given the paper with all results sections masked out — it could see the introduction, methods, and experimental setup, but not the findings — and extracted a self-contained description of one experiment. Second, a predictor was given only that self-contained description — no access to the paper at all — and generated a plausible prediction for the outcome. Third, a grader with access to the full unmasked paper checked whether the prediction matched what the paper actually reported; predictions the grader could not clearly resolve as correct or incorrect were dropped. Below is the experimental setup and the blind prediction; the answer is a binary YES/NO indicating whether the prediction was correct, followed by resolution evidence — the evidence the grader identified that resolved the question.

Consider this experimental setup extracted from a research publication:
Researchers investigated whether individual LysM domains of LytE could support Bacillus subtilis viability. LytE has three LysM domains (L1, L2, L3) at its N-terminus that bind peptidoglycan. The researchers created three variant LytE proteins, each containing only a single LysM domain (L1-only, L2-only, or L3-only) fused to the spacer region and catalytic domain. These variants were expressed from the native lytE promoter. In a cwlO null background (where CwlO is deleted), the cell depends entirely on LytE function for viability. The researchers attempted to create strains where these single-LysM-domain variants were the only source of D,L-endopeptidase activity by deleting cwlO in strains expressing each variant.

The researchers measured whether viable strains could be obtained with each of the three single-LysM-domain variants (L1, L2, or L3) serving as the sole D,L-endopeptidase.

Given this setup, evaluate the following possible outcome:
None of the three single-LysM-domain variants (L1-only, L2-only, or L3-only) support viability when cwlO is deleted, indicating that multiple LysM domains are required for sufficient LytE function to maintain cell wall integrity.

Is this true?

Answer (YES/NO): NO